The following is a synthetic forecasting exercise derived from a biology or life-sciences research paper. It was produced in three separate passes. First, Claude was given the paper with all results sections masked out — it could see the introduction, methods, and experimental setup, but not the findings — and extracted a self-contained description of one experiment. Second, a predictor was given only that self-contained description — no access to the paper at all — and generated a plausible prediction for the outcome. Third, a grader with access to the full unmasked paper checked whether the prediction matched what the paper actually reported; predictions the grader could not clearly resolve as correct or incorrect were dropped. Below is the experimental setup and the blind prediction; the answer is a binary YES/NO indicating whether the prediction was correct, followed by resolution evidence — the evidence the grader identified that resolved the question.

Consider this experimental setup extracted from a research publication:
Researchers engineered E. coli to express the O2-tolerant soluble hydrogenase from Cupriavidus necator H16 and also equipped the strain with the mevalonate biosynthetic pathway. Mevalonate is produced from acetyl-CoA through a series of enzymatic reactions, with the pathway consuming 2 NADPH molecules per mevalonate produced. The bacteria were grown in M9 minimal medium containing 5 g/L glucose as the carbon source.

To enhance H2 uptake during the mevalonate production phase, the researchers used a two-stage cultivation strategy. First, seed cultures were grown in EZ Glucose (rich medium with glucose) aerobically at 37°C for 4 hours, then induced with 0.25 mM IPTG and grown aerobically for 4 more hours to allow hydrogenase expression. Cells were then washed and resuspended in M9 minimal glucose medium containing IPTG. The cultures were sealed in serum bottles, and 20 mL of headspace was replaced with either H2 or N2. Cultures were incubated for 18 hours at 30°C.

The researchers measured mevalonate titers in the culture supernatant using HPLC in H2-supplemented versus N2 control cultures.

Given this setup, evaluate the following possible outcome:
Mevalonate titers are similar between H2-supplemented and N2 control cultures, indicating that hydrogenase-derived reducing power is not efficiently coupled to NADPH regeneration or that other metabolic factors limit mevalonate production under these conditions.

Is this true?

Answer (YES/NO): NO